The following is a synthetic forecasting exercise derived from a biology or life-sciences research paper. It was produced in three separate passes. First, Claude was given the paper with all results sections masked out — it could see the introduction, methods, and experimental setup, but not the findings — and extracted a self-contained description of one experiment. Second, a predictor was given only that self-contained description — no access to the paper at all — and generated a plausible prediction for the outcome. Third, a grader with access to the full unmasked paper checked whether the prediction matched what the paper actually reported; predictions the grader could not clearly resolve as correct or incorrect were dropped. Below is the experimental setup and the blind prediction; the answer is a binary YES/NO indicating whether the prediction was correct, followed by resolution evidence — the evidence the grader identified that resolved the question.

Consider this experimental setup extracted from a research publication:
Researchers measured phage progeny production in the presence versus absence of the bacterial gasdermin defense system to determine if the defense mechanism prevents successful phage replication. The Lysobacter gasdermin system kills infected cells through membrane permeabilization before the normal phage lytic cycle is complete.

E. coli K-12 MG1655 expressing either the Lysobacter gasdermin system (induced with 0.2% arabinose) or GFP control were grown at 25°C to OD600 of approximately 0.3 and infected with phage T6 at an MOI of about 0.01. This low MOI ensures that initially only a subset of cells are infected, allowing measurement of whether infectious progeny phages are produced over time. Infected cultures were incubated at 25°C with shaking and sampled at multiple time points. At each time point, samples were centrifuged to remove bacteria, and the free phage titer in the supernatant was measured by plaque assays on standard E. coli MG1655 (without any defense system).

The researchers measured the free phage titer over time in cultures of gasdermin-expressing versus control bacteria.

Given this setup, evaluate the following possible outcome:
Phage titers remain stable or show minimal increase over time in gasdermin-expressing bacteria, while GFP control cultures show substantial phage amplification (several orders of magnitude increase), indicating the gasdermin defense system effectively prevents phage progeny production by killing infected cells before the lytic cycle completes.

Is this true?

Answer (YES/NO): YES